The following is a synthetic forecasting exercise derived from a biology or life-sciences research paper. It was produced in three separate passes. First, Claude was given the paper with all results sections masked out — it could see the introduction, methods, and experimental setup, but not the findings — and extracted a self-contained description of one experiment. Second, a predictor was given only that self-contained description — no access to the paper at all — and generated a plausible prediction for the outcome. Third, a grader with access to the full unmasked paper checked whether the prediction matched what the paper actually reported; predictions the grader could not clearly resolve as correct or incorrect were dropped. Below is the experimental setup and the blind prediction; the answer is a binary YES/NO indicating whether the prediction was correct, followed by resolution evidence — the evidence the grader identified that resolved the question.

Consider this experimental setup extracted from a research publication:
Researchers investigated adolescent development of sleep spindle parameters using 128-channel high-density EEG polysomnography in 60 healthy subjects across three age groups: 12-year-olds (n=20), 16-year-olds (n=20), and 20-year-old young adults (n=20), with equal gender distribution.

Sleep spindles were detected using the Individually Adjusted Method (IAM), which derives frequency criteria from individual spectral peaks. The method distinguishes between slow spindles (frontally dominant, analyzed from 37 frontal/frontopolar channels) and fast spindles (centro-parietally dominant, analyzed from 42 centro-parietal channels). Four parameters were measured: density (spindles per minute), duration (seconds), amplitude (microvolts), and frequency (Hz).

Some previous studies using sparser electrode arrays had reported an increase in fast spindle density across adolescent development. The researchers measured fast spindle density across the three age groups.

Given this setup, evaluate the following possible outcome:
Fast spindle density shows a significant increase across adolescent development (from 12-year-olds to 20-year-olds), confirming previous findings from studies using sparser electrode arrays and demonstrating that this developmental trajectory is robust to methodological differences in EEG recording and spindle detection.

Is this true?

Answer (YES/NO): NO